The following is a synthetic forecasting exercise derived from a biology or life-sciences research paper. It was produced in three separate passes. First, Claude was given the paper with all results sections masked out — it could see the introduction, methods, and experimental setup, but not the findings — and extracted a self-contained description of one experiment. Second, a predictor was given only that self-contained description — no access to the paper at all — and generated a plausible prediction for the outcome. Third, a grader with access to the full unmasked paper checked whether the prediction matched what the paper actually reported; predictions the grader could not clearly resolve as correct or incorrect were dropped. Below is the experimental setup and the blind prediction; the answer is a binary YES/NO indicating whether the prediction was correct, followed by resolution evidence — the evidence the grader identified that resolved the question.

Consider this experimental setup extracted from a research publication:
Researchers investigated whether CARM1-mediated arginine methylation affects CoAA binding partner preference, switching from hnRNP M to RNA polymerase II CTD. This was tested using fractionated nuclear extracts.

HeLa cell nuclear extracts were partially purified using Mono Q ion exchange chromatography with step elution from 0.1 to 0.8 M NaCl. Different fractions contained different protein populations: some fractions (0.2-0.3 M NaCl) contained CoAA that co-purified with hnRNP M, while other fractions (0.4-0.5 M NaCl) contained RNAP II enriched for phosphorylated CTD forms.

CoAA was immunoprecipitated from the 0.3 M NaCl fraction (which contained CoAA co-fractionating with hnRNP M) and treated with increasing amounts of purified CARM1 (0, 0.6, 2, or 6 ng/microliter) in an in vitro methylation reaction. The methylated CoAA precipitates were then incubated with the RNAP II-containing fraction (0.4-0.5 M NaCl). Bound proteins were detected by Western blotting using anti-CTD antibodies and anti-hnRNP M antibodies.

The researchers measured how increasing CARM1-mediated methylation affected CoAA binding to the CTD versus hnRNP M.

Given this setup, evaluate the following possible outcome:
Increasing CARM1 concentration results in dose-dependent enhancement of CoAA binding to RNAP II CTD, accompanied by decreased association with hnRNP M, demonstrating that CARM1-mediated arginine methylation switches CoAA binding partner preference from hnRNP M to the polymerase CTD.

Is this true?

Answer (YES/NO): YES